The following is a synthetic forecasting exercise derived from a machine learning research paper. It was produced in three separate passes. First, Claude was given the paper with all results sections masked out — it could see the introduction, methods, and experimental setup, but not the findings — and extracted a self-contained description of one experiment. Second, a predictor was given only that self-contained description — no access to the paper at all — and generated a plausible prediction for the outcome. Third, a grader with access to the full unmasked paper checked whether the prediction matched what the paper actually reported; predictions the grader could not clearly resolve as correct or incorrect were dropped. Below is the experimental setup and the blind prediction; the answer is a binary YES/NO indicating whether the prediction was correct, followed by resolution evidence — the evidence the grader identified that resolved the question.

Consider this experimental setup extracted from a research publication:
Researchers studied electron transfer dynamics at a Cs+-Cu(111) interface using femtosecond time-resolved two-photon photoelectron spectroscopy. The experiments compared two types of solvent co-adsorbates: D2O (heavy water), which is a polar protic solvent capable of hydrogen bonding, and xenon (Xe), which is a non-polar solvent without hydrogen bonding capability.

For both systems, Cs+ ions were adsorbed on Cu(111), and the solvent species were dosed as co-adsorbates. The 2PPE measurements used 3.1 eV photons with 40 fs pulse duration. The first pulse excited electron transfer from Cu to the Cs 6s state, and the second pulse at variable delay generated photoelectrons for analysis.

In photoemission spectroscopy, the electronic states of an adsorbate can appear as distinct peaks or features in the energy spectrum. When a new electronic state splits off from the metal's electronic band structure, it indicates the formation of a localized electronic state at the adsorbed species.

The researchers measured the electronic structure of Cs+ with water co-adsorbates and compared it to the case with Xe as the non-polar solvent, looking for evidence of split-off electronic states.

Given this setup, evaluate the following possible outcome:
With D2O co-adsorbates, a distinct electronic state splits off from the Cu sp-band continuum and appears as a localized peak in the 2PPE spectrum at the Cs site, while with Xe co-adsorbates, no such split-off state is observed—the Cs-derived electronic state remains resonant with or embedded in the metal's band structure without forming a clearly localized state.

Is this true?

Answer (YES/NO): YES